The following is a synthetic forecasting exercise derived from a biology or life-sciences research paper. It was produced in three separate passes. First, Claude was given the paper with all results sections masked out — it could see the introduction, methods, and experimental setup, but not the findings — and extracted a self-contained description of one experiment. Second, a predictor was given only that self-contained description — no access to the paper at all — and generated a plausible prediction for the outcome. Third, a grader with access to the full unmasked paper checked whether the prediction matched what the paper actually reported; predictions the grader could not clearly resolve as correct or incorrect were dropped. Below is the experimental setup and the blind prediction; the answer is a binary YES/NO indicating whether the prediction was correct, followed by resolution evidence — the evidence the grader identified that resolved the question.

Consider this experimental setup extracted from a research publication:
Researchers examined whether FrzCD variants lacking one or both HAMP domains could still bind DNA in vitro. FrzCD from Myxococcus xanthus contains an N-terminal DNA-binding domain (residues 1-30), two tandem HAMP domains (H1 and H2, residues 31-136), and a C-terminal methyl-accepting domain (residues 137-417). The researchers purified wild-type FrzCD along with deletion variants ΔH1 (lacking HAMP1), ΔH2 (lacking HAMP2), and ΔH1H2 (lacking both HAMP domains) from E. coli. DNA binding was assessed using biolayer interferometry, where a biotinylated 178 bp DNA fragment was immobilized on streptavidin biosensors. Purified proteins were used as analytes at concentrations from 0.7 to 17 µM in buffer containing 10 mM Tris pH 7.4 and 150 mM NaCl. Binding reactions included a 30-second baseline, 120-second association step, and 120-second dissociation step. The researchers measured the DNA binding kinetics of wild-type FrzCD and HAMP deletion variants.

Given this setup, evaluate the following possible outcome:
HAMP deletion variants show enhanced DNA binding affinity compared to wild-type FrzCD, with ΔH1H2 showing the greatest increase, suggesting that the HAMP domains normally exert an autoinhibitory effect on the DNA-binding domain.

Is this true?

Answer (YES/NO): NO